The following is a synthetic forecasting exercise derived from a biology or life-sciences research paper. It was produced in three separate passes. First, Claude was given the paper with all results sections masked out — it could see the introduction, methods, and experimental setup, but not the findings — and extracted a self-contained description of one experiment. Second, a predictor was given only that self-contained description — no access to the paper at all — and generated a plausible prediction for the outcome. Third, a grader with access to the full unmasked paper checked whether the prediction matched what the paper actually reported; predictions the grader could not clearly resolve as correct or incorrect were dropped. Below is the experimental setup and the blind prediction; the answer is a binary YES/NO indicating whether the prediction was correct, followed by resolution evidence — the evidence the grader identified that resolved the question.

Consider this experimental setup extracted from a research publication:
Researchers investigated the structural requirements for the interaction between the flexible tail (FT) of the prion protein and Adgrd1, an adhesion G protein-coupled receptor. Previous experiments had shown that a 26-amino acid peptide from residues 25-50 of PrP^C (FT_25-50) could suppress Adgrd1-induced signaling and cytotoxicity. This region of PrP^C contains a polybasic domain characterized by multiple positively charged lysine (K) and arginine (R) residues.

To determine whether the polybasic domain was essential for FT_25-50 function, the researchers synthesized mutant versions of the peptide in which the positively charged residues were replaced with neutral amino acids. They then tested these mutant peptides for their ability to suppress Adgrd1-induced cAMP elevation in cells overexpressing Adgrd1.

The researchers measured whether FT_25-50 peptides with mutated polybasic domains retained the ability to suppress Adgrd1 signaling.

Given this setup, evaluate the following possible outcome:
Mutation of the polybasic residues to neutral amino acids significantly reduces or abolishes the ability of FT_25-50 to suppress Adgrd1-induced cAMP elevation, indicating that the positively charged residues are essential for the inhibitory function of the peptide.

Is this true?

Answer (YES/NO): YES